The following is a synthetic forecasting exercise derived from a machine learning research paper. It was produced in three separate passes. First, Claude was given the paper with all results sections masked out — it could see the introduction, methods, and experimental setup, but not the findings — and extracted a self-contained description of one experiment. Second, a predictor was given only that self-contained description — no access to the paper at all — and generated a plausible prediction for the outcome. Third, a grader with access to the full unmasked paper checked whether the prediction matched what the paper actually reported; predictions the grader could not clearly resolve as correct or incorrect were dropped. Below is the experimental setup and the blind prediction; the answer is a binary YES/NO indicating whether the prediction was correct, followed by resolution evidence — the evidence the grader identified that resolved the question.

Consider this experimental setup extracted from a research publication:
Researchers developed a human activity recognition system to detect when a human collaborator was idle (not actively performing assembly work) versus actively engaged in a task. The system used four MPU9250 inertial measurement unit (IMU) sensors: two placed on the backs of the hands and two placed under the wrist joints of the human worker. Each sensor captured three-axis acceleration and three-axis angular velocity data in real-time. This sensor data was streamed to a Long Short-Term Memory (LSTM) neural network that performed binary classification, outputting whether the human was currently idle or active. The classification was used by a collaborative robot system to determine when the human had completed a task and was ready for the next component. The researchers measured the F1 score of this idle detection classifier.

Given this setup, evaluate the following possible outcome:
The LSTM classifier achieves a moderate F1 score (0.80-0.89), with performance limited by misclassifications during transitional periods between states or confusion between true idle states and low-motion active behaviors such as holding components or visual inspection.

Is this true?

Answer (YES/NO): NO